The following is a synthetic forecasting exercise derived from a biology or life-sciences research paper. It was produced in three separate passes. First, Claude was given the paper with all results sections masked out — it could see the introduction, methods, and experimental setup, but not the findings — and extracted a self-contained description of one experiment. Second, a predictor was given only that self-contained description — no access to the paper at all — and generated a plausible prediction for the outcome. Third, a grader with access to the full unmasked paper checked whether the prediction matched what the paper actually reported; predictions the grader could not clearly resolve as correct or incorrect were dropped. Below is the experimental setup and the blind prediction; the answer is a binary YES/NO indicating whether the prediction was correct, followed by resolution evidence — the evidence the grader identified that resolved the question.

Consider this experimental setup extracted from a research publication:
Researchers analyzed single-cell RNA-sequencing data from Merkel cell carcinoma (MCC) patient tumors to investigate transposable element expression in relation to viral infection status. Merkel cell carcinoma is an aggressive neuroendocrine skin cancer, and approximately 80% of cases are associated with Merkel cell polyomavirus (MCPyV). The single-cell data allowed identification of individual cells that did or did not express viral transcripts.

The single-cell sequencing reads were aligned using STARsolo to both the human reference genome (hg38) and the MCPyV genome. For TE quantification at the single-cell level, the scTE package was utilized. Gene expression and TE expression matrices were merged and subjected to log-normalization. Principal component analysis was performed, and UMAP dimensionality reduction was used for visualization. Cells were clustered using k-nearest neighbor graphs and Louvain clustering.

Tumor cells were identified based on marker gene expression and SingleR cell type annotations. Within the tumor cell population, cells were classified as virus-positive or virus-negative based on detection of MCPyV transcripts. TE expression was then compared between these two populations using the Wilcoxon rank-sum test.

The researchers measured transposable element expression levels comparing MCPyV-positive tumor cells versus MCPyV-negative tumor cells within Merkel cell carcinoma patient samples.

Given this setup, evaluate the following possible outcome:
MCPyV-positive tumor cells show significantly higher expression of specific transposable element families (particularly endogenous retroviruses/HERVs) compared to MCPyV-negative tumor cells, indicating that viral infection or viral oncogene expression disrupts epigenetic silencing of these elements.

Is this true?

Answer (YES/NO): NO